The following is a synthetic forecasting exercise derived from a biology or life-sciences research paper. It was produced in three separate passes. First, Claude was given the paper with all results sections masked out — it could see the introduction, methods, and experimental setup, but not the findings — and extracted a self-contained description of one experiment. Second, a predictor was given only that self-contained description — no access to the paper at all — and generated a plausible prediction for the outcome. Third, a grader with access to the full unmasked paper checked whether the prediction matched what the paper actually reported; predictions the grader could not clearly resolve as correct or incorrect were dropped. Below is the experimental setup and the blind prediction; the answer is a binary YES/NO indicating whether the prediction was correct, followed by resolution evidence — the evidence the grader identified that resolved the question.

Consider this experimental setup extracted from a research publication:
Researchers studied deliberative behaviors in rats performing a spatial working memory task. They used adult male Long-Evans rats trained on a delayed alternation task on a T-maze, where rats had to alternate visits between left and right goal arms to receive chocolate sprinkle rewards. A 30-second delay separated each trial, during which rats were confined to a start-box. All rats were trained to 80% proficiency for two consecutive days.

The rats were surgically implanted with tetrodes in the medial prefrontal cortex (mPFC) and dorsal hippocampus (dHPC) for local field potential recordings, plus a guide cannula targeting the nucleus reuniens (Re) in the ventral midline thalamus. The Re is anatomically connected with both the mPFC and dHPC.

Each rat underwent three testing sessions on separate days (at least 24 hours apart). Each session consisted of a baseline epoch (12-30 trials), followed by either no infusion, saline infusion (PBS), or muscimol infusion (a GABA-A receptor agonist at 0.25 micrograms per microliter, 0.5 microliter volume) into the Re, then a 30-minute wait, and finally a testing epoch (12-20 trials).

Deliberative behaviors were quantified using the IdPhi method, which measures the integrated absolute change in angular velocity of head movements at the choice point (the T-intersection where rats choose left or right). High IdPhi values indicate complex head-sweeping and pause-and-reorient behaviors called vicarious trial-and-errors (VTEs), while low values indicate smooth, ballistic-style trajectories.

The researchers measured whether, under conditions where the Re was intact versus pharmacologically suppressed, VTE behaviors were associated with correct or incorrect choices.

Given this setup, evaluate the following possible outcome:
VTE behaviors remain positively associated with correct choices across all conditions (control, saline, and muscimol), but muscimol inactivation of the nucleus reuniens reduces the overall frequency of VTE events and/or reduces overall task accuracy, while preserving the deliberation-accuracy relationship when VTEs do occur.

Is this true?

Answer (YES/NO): NO